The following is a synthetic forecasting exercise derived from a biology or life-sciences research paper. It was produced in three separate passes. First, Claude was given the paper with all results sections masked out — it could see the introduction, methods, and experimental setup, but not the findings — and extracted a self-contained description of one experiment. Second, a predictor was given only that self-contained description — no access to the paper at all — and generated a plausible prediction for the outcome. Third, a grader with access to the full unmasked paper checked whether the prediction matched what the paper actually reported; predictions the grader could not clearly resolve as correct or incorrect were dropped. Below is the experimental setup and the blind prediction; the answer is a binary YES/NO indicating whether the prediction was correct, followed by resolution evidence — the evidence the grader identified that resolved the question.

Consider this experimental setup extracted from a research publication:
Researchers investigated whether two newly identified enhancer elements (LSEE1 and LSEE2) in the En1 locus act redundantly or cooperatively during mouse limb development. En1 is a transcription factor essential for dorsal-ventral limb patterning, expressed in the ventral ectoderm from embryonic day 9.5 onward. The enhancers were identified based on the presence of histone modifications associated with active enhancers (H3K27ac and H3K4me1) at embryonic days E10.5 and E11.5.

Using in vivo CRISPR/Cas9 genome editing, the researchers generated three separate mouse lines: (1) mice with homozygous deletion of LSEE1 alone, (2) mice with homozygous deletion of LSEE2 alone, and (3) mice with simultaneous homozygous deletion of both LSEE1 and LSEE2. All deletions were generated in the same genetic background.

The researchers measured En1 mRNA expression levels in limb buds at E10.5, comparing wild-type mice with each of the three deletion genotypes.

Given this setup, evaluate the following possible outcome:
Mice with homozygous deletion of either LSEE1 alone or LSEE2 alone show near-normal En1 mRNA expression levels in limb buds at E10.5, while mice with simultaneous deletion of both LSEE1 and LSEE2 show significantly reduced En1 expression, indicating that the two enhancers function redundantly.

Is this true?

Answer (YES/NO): NO